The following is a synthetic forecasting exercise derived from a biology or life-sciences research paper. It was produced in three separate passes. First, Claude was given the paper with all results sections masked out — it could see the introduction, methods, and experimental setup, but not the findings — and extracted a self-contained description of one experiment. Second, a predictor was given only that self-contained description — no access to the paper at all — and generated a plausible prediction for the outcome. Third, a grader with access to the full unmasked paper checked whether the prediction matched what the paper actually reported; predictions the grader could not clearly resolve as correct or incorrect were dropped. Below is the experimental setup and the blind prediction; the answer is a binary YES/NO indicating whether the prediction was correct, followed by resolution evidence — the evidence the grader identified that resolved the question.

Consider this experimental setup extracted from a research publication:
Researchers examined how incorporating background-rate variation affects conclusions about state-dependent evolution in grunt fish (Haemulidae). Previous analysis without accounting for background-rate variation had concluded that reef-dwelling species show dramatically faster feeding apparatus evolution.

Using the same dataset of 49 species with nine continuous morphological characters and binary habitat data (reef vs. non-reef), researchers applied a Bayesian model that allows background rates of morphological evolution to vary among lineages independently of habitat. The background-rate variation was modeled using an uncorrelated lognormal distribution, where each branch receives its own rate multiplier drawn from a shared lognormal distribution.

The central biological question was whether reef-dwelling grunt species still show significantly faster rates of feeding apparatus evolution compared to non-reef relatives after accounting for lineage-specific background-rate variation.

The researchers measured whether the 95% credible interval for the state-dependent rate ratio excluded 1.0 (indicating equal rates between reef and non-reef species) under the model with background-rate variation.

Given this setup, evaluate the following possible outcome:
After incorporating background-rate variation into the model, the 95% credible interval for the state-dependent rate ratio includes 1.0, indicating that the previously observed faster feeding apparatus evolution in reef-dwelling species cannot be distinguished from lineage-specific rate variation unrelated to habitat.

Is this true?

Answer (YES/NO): NO